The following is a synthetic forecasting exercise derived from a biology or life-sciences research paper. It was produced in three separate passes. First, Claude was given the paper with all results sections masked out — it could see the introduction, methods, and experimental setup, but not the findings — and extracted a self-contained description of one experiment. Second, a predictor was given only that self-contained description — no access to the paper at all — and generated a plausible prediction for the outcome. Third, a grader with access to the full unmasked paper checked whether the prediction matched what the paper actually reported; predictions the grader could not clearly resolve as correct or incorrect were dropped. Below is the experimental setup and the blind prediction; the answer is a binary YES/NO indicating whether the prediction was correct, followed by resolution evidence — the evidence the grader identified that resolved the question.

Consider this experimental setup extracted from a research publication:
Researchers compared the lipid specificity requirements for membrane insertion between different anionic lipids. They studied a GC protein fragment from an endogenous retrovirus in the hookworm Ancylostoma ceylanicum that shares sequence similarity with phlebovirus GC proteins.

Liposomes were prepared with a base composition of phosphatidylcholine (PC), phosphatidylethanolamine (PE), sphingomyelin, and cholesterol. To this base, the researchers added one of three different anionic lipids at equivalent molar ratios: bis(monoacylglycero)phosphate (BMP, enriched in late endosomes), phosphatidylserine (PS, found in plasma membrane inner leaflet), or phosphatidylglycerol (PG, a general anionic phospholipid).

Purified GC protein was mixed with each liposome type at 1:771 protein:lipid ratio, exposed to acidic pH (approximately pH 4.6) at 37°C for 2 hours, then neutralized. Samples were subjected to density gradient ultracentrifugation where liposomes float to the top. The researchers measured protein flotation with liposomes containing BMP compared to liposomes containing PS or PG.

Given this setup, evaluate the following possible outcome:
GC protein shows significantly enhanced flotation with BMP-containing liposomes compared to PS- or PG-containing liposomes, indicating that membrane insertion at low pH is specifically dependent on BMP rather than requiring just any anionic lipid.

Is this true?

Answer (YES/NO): NO